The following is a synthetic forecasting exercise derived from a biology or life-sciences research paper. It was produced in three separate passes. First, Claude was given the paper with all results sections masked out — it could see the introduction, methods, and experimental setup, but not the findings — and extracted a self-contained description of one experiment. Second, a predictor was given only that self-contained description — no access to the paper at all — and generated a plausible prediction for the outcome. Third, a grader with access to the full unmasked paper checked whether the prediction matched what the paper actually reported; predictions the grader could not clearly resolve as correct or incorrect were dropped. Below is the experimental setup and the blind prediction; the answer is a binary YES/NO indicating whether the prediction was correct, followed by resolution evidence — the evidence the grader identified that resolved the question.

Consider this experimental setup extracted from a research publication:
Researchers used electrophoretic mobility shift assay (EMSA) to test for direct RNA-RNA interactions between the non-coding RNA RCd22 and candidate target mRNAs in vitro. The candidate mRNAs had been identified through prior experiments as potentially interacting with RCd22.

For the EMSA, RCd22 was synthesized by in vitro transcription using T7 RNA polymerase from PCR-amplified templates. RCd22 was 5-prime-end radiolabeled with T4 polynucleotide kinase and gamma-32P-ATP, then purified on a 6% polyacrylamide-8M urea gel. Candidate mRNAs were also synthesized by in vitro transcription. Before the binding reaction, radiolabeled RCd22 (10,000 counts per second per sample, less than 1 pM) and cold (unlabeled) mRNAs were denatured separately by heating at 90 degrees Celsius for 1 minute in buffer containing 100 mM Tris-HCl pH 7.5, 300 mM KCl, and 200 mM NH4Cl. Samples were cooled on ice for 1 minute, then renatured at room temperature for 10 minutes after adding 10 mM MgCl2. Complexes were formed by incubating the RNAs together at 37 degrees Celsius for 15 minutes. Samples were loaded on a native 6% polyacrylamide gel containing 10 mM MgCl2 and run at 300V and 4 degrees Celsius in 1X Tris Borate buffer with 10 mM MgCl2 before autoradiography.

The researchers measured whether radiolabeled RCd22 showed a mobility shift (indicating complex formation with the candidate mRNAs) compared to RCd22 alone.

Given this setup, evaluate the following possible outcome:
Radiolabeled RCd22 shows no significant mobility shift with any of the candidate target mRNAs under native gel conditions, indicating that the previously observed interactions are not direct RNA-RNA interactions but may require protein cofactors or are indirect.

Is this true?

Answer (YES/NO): NO